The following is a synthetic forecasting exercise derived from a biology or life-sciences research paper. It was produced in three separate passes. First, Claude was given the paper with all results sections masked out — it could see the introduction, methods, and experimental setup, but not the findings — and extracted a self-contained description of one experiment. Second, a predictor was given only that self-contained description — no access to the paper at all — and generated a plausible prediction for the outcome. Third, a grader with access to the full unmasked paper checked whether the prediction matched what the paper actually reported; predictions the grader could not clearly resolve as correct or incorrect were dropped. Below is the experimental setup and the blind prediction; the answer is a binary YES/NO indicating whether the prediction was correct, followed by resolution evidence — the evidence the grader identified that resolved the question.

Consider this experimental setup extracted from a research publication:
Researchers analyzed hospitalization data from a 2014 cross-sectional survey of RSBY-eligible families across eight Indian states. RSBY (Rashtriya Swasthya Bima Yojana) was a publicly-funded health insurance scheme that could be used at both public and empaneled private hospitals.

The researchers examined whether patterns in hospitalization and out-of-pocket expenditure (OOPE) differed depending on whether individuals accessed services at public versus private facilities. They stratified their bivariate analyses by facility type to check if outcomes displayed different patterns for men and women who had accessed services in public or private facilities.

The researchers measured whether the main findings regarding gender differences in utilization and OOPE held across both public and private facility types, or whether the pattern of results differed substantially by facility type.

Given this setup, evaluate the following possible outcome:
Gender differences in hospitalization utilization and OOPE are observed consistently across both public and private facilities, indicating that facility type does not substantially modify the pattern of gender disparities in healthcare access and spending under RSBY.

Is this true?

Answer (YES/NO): YES